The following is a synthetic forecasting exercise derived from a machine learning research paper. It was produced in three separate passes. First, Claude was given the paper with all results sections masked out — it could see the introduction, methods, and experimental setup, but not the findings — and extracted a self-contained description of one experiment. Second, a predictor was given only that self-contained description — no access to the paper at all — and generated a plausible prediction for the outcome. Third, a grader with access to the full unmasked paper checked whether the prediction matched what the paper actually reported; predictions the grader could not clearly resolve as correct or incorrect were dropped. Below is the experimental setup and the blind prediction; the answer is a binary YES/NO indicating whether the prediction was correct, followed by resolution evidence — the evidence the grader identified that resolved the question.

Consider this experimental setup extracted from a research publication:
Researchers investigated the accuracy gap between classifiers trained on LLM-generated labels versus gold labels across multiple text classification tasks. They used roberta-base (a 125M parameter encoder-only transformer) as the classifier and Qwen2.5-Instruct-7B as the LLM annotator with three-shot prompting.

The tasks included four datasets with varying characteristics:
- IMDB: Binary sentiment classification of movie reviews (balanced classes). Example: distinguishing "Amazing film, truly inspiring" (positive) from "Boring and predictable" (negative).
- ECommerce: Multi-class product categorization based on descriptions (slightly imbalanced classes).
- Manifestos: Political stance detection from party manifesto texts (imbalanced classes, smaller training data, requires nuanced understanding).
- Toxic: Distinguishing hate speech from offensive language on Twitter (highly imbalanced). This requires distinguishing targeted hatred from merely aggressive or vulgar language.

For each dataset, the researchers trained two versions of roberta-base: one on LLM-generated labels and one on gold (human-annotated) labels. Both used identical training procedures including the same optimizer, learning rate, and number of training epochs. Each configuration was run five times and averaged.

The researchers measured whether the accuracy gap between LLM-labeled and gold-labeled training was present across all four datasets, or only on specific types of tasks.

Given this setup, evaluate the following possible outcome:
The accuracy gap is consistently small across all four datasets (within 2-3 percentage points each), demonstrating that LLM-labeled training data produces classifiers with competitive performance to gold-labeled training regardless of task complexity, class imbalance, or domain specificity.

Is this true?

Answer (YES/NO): NO